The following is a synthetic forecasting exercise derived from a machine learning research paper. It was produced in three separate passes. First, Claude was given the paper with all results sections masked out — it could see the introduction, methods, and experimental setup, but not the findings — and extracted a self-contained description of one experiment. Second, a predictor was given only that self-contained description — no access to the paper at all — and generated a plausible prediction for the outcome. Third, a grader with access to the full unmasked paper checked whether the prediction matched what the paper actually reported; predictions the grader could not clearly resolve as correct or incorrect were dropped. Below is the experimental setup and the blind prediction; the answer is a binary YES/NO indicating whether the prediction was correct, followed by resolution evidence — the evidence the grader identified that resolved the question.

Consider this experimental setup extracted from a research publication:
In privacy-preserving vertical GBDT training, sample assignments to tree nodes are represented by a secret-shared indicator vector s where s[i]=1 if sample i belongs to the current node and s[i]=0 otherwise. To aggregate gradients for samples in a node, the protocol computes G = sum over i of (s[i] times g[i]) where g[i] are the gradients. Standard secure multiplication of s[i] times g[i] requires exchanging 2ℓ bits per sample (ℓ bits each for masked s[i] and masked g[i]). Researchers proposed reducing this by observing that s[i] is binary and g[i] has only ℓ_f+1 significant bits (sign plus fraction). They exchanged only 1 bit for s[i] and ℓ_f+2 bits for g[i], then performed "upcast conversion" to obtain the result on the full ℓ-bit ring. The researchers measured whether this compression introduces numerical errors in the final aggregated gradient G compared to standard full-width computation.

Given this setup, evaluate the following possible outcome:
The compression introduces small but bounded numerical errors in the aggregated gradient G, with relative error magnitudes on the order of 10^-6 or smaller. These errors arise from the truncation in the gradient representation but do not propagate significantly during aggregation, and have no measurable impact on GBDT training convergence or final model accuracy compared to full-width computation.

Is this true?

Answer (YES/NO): NO